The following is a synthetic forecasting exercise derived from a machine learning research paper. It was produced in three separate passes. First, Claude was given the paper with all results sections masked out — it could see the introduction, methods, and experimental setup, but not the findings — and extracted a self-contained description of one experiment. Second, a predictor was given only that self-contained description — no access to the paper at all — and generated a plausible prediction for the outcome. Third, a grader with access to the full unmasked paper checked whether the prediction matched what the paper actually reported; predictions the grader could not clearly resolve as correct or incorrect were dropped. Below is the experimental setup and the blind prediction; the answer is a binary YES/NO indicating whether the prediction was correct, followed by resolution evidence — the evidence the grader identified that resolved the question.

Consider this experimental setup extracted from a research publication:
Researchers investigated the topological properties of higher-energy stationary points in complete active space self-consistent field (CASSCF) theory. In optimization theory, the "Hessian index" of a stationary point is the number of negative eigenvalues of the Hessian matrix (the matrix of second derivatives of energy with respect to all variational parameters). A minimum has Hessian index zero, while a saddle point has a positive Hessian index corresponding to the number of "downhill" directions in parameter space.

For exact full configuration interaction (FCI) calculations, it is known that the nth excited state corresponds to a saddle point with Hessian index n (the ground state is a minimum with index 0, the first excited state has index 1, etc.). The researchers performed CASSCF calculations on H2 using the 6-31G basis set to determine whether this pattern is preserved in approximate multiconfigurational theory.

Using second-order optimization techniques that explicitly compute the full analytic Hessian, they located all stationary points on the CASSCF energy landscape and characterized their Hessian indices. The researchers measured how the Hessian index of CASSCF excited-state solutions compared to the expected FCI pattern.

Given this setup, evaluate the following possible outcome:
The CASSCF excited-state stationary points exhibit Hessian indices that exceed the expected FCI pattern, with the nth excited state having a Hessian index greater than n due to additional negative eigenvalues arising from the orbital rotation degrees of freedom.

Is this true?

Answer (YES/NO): NO